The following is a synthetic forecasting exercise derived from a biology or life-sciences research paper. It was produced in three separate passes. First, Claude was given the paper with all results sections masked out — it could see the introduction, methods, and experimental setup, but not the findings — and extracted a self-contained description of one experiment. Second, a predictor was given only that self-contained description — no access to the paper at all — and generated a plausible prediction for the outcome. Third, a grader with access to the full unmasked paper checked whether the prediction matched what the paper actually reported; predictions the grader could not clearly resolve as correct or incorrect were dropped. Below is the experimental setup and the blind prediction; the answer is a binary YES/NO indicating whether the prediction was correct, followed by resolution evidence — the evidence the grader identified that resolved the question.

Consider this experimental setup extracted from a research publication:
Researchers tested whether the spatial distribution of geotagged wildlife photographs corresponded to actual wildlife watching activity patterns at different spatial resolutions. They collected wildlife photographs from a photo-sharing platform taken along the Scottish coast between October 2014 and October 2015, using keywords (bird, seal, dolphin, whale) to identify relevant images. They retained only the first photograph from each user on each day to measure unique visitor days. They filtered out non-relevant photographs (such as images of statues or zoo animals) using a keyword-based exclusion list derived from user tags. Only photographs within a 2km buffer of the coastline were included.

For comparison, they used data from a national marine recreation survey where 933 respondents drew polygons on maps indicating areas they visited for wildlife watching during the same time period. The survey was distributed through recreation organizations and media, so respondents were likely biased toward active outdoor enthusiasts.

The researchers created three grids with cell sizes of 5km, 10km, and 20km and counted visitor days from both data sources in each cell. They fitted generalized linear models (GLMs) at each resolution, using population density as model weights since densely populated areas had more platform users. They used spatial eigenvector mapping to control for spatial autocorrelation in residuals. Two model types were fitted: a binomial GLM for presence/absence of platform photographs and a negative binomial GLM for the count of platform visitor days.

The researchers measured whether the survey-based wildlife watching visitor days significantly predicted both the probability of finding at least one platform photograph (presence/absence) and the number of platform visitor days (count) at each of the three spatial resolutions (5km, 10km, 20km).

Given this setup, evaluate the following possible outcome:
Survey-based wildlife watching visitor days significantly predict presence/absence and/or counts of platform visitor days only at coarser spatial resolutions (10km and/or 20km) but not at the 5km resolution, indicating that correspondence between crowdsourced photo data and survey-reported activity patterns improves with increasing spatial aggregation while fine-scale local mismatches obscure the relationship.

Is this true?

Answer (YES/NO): NO